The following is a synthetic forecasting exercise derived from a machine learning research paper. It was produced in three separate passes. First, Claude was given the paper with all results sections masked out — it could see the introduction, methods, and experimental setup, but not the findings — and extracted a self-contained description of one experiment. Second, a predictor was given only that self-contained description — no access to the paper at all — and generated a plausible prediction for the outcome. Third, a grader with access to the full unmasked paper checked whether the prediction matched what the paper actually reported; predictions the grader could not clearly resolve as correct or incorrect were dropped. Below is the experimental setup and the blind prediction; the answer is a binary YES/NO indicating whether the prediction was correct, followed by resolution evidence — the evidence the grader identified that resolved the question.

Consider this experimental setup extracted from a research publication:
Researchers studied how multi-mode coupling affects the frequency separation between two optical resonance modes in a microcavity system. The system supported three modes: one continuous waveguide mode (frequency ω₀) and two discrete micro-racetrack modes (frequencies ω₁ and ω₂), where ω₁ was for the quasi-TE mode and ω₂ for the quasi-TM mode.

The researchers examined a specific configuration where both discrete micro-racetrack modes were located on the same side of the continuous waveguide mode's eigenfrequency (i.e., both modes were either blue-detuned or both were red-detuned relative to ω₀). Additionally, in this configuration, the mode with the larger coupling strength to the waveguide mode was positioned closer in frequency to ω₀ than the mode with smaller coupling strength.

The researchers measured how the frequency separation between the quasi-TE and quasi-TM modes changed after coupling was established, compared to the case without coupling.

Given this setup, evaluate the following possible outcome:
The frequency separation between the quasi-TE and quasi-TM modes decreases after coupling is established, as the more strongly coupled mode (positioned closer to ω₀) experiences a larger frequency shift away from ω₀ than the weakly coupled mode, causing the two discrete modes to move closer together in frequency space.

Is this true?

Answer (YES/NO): NO